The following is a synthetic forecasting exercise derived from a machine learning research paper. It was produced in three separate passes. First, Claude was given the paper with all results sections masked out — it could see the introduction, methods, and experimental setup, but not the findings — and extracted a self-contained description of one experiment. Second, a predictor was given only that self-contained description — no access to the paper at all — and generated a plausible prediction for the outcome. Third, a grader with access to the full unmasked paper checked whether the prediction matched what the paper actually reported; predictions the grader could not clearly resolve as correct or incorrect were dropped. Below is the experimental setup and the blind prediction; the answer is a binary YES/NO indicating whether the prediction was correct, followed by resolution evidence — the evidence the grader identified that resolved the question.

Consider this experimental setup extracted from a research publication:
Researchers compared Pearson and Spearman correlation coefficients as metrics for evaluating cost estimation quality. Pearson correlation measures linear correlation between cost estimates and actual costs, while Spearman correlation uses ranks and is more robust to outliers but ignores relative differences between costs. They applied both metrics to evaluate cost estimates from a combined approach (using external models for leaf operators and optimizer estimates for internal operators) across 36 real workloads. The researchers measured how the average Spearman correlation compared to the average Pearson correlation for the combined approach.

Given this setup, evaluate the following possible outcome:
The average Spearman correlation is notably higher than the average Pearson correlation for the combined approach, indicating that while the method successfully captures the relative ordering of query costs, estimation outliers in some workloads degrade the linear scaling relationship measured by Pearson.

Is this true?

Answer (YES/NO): NO